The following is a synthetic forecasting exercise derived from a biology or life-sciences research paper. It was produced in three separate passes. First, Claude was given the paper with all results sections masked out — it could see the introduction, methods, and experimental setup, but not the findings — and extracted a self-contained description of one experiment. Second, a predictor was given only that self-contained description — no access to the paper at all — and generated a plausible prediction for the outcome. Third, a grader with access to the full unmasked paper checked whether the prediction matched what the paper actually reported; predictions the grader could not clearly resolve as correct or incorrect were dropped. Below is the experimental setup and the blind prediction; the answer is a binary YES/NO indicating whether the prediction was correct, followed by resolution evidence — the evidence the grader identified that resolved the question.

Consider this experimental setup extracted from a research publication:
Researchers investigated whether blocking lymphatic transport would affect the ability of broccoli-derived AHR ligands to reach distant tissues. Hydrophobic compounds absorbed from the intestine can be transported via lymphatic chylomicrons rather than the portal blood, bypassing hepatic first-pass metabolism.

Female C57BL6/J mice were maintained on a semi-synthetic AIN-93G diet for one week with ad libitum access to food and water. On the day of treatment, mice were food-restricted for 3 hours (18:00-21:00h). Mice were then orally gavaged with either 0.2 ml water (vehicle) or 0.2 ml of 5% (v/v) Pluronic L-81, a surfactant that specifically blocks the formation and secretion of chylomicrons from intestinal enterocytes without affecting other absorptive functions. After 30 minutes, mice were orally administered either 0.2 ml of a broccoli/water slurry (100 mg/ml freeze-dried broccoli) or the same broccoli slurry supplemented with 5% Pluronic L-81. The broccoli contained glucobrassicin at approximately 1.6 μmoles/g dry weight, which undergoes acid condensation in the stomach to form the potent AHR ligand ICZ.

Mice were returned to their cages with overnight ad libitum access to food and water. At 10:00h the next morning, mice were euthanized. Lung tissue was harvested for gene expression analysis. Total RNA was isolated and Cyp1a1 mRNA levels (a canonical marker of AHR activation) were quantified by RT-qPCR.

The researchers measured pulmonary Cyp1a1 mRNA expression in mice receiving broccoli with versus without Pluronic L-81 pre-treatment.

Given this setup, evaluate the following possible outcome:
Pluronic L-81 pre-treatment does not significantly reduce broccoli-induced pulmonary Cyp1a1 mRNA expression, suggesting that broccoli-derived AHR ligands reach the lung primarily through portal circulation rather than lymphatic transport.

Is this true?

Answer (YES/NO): NO